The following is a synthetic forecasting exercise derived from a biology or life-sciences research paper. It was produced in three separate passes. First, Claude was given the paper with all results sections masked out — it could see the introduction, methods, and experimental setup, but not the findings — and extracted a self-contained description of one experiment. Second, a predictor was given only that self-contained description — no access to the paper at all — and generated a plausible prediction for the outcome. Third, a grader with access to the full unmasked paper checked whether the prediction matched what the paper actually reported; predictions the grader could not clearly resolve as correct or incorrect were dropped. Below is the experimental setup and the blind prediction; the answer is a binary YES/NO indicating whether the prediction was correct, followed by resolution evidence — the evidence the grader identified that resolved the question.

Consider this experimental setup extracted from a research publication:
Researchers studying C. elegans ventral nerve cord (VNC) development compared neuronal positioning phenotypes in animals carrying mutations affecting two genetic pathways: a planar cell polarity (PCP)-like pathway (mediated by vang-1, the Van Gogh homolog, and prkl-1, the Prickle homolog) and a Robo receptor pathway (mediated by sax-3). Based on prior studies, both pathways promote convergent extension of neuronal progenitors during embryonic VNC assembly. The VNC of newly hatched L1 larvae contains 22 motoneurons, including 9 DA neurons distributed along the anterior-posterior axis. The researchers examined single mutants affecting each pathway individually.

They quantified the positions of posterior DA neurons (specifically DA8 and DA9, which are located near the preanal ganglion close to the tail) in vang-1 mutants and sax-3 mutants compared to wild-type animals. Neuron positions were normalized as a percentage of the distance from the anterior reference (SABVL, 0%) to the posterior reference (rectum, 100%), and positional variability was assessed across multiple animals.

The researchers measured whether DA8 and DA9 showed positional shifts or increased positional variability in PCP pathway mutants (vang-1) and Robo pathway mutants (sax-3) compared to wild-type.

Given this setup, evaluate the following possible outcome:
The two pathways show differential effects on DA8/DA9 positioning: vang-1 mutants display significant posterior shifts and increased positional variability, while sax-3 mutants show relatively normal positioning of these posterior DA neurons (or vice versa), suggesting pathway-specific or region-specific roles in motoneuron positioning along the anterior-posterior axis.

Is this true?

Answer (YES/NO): NO